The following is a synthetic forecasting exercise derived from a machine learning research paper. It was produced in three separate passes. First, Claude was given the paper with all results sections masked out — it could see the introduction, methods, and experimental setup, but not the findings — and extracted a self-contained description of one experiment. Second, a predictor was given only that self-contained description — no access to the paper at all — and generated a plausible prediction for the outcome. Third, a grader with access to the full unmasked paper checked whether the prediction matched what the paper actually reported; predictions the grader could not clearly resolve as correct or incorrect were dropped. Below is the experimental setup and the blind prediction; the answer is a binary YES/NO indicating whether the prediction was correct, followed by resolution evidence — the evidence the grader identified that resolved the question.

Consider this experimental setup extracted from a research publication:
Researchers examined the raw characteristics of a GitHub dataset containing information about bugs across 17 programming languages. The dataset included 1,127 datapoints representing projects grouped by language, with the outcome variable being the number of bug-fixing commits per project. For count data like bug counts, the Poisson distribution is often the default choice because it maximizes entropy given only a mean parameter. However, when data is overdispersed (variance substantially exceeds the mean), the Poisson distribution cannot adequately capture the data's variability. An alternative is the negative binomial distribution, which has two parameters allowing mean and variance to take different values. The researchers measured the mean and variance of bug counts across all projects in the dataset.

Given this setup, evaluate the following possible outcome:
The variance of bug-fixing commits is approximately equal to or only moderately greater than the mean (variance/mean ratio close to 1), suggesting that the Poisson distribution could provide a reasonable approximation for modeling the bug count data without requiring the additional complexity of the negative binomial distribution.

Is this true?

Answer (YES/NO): NO